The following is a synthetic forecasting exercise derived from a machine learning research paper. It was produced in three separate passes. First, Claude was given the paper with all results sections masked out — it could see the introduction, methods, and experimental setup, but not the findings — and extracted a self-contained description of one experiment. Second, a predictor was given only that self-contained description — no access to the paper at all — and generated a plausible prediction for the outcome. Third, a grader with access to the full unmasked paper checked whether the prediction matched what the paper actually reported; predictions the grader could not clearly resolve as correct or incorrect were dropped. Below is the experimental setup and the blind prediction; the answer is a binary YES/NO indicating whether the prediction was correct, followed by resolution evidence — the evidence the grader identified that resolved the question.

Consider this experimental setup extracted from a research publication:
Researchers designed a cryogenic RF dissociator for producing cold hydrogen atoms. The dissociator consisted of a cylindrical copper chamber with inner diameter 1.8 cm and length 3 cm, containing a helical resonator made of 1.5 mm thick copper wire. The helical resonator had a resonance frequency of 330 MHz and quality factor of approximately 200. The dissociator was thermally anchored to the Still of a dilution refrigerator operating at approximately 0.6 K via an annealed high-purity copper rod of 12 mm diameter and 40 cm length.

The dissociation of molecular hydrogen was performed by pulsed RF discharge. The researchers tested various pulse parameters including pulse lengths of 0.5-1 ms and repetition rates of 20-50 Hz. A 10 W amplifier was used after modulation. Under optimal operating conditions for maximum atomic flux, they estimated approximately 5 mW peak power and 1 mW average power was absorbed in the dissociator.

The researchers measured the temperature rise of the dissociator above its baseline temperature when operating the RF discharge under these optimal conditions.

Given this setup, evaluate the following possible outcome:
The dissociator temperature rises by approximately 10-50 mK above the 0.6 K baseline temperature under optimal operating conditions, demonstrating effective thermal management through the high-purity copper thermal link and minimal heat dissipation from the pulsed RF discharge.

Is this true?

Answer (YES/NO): YES